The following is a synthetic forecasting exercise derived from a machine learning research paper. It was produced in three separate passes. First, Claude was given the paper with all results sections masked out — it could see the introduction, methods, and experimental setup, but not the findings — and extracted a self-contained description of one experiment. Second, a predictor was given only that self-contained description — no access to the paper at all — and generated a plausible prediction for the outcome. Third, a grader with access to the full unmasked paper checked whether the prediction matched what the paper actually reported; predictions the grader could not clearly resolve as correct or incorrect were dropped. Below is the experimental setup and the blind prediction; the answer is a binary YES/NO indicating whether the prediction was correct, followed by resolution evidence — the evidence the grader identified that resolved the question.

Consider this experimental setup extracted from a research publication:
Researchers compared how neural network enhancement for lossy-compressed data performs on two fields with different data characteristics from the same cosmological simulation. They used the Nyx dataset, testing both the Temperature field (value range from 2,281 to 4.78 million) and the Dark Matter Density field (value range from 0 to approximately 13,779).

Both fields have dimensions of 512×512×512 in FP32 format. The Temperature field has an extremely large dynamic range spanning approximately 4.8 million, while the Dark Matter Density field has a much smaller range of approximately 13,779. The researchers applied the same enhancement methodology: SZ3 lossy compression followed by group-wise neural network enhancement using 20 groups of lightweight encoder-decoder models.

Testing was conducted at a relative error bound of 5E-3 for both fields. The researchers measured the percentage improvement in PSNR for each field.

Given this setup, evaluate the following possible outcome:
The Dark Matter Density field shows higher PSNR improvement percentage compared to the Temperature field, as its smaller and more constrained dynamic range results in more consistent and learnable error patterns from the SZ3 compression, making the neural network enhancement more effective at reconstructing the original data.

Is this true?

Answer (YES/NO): NO